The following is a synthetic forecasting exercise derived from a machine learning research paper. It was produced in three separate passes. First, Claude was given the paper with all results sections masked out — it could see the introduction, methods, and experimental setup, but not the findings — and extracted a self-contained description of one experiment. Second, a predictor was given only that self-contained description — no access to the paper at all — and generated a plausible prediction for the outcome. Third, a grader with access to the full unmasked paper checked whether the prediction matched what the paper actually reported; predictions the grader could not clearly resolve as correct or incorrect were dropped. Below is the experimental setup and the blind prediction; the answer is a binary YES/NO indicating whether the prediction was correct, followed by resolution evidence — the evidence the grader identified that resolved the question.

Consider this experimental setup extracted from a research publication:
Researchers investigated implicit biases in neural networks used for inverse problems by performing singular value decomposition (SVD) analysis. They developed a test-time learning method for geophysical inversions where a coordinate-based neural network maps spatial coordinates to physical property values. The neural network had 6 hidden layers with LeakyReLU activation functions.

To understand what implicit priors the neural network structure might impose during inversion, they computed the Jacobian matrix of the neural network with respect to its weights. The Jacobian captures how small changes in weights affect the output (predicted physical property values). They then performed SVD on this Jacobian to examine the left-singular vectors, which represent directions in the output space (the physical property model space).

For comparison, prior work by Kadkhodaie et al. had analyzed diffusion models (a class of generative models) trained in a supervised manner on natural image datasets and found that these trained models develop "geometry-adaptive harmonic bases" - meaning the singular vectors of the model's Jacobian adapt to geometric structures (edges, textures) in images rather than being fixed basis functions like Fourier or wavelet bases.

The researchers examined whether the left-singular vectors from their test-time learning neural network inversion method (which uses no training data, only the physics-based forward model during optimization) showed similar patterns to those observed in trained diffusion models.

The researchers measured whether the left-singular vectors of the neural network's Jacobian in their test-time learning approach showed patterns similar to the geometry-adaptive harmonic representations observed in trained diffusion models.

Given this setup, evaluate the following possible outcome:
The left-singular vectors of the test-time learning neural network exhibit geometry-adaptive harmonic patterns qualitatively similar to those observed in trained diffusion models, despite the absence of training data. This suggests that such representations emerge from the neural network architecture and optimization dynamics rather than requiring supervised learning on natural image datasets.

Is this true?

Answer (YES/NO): YES